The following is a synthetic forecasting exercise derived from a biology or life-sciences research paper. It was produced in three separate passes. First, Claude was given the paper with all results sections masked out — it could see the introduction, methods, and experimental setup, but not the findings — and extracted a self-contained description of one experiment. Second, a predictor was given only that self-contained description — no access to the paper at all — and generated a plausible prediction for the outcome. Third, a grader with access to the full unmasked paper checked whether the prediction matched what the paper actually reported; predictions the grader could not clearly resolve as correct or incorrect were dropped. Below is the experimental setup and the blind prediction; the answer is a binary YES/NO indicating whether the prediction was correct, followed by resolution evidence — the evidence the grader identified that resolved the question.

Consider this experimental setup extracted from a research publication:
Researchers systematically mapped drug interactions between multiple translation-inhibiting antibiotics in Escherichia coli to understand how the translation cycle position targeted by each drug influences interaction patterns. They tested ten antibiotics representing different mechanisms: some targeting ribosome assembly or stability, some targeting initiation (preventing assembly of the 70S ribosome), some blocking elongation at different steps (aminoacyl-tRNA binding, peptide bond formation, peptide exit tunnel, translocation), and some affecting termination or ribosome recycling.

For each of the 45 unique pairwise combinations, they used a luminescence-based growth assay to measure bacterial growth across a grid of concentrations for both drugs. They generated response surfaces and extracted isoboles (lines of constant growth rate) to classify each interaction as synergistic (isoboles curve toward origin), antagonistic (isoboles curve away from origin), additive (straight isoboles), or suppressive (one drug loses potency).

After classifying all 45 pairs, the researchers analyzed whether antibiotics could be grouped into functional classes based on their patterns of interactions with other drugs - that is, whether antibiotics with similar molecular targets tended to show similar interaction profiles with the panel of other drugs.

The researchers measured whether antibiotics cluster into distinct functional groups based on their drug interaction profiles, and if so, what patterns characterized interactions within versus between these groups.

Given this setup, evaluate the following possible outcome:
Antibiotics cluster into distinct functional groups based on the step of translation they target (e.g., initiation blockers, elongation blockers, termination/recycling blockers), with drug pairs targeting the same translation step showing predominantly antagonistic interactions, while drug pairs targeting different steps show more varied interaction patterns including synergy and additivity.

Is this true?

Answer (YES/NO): NO